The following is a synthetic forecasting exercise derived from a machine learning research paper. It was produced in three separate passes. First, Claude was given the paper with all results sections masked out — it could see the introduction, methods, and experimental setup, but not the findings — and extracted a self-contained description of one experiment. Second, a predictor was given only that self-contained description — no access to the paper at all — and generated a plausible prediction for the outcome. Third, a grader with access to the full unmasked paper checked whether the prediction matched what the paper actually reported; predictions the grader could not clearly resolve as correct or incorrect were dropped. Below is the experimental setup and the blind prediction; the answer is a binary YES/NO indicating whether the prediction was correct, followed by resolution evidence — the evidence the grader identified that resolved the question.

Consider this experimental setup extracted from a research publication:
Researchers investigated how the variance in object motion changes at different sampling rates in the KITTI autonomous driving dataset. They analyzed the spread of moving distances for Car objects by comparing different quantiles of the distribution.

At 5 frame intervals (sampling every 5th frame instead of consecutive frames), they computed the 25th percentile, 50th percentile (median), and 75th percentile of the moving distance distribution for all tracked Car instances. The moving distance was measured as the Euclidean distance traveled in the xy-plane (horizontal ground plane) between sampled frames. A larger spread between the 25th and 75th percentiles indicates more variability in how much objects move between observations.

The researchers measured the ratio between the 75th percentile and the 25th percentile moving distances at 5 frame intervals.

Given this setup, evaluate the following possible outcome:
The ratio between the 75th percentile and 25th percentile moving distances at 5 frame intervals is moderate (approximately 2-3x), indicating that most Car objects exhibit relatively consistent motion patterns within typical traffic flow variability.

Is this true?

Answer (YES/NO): NO